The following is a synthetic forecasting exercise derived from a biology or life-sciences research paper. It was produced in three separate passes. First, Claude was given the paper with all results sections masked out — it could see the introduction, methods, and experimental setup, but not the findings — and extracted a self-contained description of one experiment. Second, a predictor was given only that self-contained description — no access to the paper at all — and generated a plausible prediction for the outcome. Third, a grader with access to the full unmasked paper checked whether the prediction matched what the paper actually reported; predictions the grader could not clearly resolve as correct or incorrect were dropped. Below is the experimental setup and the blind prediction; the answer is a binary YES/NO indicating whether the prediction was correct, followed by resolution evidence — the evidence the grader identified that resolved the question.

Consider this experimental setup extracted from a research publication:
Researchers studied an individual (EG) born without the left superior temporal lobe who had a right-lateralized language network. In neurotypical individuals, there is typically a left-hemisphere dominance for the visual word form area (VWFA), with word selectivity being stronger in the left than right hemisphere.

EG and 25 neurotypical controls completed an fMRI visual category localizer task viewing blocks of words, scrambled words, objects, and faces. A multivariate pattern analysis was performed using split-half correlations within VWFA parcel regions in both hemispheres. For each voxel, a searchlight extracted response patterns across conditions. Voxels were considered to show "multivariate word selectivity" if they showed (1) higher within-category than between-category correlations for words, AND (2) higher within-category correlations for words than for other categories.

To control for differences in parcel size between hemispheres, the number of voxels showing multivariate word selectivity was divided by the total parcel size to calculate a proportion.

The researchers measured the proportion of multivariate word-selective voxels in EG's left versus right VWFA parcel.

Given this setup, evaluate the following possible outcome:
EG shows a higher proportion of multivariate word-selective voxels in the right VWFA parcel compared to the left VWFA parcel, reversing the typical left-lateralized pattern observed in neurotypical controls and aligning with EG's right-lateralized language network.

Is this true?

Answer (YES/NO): YES